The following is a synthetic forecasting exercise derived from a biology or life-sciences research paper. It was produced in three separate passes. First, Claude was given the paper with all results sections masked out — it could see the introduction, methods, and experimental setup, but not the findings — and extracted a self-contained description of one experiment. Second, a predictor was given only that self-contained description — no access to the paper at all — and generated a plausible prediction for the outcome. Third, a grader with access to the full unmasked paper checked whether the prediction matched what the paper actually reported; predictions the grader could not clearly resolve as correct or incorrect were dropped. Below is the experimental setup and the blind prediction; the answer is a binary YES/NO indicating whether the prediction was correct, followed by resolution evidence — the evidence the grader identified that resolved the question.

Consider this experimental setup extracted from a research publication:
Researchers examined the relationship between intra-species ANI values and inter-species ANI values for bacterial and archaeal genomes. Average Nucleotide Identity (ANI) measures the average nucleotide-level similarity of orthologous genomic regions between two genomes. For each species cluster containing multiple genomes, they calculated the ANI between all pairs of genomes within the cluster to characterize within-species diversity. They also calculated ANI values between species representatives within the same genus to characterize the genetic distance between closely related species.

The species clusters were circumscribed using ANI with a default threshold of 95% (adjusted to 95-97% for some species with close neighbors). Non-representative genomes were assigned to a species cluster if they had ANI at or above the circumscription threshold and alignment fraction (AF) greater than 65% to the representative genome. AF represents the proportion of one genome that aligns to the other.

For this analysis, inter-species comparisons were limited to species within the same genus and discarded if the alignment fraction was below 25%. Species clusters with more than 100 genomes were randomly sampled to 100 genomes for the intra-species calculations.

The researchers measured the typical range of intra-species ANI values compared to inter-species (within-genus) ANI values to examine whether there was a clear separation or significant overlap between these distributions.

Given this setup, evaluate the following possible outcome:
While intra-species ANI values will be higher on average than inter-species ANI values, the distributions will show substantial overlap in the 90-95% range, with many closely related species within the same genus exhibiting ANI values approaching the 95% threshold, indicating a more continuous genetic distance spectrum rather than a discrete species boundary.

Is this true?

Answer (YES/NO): NO